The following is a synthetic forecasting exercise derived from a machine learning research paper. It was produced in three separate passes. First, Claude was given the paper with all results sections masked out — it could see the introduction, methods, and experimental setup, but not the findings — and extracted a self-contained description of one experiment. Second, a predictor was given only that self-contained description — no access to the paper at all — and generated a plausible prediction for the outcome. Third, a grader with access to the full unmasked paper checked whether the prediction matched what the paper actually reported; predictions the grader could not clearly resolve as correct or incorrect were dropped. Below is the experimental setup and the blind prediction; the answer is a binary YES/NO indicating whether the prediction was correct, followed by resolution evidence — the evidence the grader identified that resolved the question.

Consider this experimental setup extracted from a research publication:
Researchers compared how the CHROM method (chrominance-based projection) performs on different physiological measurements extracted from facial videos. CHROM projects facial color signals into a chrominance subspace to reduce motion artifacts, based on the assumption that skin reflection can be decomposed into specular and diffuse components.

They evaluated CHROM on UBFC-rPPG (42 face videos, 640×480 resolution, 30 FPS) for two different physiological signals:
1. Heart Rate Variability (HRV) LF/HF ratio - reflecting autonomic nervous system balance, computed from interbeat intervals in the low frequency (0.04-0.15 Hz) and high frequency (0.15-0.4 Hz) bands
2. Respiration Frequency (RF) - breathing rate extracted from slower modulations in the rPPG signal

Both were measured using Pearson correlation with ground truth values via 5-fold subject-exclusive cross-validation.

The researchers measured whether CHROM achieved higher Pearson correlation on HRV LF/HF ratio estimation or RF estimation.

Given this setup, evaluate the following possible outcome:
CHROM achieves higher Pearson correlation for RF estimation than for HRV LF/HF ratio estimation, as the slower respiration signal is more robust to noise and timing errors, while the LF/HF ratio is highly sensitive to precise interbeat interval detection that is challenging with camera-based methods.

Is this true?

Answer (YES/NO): NO